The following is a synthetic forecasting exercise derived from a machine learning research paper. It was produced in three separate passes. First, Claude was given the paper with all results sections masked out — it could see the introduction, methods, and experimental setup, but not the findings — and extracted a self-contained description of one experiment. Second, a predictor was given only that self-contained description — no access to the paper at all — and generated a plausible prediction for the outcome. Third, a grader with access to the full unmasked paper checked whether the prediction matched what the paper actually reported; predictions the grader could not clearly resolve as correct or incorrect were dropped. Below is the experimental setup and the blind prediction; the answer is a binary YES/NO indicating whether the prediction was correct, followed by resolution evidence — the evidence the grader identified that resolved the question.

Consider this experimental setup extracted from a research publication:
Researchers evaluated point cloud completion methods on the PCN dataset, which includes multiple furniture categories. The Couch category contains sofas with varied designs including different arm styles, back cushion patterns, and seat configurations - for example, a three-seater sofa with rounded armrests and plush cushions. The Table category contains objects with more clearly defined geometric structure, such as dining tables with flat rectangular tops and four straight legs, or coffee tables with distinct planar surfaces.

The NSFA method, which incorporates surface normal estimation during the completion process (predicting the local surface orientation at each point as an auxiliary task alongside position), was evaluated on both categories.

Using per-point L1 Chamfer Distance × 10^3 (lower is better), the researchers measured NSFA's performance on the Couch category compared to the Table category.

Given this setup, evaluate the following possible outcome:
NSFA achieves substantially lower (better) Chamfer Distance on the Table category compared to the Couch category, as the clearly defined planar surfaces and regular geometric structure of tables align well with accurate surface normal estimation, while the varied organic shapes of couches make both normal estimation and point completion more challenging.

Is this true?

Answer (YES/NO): YES